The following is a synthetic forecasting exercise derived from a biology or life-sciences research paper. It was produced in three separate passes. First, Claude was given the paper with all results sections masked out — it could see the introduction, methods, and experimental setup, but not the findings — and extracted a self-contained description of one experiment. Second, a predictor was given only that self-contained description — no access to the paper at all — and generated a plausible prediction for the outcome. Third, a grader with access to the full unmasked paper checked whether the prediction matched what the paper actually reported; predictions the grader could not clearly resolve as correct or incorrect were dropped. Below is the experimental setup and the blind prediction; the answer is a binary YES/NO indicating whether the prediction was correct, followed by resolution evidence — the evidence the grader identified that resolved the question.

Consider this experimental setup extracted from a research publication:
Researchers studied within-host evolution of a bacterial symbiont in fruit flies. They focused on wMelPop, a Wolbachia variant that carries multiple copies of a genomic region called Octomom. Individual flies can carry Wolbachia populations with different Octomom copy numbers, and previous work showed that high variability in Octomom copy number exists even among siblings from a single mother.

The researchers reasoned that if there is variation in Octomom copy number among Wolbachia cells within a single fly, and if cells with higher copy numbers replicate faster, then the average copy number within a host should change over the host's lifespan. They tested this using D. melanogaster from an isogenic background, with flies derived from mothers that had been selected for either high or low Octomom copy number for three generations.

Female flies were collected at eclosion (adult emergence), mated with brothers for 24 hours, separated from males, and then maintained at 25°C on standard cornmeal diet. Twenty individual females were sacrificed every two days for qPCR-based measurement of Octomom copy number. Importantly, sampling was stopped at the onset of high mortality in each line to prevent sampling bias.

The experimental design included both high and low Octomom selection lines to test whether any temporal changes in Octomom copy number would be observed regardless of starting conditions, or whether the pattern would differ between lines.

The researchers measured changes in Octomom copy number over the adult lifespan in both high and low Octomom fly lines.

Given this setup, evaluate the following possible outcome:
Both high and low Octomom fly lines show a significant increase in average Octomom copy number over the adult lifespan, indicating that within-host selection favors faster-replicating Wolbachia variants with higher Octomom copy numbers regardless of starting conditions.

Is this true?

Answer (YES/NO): YES